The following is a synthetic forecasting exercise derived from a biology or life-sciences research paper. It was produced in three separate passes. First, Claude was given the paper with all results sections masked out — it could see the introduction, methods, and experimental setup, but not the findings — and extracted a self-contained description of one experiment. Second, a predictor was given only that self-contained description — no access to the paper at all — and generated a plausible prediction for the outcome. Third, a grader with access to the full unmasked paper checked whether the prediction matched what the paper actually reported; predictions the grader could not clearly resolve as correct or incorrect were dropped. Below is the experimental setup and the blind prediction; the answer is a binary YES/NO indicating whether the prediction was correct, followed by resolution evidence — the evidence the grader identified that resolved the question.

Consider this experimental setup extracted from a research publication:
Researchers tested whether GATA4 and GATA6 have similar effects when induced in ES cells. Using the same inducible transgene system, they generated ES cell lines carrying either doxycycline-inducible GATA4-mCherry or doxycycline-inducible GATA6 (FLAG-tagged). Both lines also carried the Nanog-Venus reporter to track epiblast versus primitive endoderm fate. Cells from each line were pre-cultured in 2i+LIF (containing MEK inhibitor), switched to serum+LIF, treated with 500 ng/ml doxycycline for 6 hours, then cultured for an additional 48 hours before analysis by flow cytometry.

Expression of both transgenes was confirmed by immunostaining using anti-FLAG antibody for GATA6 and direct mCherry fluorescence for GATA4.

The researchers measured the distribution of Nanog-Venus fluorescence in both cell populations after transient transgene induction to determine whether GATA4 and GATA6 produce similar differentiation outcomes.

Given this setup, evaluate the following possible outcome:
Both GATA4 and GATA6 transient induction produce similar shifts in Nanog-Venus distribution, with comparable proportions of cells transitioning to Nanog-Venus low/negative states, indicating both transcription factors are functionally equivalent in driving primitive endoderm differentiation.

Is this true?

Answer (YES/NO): NO